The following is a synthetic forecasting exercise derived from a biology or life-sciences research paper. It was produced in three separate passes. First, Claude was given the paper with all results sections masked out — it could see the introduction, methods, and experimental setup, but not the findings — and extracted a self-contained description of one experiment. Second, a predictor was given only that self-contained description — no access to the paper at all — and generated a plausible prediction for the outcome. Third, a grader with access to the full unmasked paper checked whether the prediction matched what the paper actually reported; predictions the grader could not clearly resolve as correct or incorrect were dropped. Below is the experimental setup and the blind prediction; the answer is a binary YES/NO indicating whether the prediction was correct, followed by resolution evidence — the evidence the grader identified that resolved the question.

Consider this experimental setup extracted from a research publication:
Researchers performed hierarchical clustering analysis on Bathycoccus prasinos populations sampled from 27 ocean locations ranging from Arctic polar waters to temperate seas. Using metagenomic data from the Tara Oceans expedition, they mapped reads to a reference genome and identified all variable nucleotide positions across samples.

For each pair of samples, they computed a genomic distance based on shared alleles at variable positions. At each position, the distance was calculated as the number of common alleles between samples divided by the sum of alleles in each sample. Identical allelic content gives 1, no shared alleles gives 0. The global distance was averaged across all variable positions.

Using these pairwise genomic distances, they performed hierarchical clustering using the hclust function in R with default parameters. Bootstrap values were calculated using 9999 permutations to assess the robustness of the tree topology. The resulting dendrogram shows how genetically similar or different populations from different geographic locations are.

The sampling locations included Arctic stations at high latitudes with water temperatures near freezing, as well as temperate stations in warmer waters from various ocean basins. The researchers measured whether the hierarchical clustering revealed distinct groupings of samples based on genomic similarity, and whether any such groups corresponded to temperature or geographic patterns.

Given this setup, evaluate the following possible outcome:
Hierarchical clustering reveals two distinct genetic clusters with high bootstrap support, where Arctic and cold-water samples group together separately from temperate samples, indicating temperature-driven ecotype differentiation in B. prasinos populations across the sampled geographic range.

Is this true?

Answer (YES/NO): NO